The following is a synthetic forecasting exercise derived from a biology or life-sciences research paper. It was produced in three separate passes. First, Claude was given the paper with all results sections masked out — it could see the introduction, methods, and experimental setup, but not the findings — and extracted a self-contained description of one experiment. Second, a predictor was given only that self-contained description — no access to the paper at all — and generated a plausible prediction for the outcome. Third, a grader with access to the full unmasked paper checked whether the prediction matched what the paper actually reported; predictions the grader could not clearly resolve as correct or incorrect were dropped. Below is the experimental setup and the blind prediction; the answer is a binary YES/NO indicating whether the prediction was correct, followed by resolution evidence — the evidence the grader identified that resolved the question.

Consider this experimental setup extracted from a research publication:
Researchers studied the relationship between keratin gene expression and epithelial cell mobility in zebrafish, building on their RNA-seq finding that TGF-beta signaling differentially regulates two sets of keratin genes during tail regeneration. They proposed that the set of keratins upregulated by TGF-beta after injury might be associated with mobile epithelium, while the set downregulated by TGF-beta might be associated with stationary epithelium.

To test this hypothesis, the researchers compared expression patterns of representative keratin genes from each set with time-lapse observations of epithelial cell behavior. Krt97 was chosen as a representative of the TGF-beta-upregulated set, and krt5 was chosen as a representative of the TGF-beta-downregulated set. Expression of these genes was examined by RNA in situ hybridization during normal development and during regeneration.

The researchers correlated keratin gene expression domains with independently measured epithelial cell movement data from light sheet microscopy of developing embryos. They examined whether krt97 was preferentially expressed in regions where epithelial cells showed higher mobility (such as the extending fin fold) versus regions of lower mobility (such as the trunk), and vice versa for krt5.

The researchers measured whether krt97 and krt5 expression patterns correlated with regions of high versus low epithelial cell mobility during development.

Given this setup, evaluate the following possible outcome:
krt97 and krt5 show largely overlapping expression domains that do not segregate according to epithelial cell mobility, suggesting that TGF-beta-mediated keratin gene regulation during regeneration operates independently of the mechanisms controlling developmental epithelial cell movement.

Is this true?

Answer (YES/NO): NO